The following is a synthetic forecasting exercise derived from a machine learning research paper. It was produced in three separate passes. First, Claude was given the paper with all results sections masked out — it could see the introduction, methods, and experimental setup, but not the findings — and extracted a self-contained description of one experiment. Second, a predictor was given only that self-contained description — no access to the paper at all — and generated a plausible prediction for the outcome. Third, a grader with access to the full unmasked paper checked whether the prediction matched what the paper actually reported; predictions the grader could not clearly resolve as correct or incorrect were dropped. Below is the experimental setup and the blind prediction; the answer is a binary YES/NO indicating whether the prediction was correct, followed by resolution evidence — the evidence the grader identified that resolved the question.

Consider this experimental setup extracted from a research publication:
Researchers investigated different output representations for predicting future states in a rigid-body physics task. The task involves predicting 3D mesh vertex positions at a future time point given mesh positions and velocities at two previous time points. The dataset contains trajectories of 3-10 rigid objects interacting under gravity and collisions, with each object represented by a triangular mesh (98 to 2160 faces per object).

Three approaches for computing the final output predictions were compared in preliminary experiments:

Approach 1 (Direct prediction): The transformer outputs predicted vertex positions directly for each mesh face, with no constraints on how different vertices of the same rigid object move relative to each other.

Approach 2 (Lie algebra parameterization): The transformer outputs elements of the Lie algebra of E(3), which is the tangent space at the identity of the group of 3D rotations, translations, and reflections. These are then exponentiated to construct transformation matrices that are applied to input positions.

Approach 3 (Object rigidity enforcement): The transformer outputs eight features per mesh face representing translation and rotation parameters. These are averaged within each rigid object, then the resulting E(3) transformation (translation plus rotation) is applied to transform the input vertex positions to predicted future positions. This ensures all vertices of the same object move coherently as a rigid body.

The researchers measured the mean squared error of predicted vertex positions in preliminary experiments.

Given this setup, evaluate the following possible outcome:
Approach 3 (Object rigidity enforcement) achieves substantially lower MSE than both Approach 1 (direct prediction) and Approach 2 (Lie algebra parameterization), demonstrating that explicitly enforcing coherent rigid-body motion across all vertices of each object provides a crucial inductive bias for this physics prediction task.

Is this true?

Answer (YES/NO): NO